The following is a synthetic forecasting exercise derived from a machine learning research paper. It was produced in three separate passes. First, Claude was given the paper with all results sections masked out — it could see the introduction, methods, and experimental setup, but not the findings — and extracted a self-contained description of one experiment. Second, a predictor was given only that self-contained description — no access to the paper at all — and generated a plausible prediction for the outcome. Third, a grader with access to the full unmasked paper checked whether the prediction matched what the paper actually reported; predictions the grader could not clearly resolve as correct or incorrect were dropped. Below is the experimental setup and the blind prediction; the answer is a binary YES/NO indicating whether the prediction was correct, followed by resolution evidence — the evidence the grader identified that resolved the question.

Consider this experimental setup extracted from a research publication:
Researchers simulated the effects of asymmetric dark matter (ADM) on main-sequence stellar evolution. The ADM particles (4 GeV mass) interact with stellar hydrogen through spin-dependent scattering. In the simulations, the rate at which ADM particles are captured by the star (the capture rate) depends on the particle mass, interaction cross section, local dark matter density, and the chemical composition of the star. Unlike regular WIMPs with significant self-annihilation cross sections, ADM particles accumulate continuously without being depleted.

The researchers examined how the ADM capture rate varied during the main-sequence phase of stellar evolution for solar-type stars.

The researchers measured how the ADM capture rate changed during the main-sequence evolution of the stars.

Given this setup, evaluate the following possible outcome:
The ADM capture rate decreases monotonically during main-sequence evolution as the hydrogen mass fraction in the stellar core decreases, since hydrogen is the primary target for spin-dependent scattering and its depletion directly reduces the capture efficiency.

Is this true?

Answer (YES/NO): NO